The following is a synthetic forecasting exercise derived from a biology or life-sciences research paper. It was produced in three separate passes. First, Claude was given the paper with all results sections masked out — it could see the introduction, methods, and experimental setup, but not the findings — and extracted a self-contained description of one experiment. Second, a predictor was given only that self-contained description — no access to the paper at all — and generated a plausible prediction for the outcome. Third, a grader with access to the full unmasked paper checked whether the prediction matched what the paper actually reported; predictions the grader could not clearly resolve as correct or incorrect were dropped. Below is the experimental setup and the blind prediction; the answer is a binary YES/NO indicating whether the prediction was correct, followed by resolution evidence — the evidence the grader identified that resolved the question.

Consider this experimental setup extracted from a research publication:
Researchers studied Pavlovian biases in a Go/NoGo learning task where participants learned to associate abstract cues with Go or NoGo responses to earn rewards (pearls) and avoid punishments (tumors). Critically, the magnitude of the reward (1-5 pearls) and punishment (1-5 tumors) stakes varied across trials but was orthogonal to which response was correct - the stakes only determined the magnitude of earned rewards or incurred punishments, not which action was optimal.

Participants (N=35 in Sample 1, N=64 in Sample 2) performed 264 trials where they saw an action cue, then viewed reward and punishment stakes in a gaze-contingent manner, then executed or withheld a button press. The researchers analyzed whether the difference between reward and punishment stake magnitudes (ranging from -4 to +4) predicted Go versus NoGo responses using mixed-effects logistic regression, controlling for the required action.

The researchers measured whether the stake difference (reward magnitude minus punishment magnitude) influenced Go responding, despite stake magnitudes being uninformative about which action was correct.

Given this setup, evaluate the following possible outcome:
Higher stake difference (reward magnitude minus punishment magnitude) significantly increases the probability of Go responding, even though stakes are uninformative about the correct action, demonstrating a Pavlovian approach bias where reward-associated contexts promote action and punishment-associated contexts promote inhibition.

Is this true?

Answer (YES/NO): YES